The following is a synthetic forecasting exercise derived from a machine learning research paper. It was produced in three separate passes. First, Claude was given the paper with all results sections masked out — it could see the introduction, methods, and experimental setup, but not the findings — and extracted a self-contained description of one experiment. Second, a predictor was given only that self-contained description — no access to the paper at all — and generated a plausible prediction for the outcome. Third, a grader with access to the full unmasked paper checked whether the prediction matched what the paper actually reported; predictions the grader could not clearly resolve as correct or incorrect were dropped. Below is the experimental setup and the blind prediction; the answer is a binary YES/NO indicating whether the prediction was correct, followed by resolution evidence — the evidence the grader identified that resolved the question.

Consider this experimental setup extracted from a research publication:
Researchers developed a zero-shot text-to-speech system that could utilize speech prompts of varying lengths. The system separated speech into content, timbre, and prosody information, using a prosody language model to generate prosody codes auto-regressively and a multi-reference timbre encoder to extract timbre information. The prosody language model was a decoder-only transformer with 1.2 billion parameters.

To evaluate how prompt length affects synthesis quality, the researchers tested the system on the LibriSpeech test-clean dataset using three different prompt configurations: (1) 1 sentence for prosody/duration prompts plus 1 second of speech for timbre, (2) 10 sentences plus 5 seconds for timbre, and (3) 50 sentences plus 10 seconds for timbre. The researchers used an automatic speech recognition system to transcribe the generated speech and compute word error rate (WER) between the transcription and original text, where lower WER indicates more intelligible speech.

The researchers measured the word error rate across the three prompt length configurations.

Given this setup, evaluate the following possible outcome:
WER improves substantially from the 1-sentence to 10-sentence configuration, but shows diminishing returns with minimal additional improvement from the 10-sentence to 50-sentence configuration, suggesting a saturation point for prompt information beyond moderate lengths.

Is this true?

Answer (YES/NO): NO